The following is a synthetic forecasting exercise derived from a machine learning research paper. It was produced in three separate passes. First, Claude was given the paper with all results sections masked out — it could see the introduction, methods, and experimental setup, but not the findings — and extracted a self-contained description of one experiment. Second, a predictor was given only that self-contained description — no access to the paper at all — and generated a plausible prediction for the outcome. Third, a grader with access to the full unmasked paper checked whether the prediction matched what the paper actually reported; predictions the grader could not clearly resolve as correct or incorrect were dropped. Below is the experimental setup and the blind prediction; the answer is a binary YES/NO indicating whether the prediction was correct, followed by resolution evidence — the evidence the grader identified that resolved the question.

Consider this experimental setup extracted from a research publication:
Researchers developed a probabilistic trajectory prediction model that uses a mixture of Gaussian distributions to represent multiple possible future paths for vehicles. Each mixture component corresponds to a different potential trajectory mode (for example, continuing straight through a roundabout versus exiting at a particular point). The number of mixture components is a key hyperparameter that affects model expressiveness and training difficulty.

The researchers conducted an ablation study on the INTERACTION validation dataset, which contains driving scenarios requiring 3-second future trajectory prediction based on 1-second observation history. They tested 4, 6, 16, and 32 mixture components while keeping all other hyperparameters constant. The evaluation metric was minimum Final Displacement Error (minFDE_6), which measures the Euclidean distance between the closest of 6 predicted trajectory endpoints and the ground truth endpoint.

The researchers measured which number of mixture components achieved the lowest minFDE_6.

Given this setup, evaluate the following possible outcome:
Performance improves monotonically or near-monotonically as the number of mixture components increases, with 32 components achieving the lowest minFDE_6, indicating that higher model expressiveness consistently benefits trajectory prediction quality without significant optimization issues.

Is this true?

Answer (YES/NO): NO